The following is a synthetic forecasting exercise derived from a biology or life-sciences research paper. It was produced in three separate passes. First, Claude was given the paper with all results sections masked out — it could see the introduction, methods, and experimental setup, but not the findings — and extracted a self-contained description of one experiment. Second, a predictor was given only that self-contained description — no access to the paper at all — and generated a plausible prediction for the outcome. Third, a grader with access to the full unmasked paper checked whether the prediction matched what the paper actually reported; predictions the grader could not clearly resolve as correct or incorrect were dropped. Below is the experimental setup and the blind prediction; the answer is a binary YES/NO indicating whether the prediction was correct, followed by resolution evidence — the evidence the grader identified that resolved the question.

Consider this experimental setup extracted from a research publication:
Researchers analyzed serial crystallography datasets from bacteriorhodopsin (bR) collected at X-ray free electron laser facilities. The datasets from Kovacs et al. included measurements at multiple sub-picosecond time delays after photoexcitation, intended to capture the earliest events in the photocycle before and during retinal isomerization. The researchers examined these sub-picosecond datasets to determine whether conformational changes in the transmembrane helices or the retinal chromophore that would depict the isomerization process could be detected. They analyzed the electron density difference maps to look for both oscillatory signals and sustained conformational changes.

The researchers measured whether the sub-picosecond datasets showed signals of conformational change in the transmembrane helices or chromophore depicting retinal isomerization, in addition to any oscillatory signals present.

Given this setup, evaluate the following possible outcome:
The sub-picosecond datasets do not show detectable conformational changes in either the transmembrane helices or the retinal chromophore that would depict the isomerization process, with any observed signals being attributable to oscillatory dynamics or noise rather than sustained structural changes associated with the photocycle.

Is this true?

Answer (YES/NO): YES